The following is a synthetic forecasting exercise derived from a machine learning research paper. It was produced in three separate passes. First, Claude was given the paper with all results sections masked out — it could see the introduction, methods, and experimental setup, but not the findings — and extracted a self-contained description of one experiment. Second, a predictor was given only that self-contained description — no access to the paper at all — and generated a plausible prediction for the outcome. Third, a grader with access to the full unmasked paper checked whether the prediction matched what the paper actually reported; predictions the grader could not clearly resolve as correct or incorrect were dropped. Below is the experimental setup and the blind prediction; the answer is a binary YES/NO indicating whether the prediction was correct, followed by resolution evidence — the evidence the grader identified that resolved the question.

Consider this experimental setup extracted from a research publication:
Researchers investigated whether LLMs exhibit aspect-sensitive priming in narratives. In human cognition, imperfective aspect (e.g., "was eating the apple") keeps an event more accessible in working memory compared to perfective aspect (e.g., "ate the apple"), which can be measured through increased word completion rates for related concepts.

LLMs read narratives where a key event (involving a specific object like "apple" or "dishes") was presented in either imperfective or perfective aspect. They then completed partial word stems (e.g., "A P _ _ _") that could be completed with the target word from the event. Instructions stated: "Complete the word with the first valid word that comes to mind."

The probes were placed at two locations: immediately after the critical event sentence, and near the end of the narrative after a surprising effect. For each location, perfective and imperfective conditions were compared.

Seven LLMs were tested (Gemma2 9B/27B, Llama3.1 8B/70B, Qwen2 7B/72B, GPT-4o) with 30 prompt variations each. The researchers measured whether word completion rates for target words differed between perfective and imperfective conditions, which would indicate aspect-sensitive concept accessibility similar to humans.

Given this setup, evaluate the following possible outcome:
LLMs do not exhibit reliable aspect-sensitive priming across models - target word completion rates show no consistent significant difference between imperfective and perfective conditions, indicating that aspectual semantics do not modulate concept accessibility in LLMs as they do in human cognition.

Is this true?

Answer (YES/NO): NO